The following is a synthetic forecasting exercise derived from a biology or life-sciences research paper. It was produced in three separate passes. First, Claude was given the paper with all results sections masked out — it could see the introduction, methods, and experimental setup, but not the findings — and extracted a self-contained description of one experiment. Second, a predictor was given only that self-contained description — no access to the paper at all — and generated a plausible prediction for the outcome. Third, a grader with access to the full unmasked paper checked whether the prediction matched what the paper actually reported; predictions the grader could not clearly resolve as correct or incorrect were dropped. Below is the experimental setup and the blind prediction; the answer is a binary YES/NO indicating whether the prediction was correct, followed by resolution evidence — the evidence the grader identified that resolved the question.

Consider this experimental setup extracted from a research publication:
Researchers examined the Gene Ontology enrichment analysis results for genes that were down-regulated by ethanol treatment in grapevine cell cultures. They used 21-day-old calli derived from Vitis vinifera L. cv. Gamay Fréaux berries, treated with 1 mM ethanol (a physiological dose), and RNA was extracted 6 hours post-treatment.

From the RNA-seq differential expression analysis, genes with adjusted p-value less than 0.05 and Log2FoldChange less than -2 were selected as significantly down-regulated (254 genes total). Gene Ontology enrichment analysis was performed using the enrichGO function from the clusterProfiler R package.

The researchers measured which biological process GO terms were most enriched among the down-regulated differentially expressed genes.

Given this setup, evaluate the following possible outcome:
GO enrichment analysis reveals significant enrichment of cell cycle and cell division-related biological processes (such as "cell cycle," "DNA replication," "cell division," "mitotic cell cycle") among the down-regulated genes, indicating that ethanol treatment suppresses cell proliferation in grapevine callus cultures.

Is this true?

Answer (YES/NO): NO